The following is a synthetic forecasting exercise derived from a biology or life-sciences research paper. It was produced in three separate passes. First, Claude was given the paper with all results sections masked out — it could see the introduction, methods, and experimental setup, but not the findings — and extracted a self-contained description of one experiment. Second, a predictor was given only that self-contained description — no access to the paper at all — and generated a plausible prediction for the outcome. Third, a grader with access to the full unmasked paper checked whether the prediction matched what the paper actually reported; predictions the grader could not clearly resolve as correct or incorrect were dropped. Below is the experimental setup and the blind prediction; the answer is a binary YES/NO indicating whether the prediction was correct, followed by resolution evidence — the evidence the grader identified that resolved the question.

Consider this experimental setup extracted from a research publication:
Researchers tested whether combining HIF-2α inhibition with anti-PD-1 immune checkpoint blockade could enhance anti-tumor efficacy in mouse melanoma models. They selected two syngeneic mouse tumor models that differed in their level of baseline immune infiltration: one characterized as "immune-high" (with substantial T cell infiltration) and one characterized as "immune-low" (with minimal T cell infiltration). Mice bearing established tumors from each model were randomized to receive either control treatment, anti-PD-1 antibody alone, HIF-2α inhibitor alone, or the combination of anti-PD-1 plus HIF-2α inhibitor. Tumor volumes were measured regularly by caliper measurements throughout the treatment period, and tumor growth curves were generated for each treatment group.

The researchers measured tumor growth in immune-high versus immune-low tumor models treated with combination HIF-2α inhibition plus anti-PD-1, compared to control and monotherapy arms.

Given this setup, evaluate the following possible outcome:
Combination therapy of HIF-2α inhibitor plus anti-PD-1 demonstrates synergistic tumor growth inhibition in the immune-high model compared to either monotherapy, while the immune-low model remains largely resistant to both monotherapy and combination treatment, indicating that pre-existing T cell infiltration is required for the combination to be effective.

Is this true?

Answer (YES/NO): YES